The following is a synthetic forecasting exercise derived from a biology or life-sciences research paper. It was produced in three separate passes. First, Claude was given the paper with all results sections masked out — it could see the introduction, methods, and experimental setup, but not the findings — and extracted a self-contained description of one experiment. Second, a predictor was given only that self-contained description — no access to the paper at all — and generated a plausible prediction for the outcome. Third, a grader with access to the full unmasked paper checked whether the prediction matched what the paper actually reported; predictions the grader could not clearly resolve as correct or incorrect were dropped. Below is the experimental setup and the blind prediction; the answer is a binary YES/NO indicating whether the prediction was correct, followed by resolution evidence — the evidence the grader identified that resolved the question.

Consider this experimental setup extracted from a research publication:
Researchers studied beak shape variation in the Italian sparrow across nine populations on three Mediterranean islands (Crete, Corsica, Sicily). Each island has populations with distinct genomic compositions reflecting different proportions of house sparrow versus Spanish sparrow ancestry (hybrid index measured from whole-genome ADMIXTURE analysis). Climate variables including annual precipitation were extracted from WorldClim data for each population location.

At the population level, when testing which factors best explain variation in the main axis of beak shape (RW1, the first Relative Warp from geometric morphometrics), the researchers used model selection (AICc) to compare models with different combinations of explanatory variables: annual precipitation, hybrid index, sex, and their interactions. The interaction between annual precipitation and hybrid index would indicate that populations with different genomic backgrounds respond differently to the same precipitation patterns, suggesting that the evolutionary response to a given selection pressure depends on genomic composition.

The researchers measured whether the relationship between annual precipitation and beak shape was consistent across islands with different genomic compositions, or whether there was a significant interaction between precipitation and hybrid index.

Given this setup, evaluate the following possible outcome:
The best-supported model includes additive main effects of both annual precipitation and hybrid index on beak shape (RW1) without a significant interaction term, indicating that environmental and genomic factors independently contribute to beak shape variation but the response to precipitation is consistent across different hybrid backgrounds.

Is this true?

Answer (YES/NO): NO